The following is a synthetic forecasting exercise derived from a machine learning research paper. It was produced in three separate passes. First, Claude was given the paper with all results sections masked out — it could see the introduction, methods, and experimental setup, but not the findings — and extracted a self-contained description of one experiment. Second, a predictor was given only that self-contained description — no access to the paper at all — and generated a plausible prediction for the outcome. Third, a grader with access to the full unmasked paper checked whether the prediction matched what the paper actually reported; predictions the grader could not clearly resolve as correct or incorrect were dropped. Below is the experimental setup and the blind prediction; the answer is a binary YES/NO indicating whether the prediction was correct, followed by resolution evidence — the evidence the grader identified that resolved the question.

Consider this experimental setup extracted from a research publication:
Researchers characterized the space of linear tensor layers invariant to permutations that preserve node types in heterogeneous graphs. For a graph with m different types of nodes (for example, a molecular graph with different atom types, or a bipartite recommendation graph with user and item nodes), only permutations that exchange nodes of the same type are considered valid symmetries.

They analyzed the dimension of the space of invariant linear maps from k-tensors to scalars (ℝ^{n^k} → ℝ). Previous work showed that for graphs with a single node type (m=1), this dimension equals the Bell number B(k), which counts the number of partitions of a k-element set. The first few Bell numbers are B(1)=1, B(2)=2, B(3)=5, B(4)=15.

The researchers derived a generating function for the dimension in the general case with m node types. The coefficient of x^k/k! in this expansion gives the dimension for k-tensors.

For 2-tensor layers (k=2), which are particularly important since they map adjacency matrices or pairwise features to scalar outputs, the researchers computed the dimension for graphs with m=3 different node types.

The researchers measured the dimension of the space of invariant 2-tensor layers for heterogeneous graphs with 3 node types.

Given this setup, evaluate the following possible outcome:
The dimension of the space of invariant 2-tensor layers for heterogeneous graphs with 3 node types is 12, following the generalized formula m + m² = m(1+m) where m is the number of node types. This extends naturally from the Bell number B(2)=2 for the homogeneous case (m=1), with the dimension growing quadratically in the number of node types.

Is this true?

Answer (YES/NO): YES